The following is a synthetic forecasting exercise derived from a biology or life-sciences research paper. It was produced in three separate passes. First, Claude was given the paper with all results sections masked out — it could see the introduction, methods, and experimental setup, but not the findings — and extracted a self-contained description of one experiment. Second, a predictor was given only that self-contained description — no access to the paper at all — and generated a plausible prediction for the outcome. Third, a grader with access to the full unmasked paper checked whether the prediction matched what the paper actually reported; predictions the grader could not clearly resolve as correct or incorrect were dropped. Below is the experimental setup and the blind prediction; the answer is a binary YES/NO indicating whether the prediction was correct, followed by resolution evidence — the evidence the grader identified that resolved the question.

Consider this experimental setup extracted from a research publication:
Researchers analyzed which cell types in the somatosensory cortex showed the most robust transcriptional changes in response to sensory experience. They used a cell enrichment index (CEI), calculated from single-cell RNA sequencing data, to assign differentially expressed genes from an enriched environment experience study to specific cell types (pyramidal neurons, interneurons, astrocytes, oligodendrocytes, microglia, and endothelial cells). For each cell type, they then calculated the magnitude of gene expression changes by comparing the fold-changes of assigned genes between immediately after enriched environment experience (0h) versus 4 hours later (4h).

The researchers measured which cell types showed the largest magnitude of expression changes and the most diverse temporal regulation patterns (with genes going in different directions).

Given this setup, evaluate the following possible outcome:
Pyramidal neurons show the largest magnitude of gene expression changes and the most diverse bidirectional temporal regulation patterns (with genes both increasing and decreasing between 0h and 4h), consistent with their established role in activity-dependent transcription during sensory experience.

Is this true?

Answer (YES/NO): NO